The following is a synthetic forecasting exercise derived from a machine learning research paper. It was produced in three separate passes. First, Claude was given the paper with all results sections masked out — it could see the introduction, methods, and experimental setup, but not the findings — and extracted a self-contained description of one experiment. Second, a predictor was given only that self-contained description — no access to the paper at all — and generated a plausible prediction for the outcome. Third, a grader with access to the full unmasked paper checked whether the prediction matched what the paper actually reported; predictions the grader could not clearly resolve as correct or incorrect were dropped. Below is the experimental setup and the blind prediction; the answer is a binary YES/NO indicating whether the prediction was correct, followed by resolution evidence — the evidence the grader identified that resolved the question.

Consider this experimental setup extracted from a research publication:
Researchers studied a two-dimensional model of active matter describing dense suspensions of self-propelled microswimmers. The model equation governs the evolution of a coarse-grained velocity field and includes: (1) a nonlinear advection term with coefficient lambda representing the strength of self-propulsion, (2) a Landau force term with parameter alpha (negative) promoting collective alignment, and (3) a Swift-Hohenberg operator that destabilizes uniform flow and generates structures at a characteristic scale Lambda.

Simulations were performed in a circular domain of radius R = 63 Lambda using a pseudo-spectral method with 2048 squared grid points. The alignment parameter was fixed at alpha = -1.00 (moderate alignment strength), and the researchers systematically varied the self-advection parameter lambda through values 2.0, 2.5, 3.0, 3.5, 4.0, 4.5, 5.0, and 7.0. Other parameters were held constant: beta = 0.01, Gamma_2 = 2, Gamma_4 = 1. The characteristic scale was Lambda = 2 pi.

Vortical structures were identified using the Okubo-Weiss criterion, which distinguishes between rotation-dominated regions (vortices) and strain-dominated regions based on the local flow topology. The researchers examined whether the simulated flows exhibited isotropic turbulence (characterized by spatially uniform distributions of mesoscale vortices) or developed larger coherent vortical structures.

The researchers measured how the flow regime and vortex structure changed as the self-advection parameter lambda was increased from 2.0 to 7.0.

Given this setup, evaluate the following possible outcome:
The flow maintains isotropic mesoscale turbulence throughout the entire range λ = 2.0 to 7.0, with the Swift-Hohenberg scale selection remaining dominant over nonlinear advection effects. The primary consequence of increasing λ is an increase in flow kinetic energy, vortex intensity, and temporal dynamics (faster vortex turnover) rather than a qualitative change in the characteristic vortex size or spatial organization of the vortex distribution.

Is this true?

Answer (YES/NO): NO